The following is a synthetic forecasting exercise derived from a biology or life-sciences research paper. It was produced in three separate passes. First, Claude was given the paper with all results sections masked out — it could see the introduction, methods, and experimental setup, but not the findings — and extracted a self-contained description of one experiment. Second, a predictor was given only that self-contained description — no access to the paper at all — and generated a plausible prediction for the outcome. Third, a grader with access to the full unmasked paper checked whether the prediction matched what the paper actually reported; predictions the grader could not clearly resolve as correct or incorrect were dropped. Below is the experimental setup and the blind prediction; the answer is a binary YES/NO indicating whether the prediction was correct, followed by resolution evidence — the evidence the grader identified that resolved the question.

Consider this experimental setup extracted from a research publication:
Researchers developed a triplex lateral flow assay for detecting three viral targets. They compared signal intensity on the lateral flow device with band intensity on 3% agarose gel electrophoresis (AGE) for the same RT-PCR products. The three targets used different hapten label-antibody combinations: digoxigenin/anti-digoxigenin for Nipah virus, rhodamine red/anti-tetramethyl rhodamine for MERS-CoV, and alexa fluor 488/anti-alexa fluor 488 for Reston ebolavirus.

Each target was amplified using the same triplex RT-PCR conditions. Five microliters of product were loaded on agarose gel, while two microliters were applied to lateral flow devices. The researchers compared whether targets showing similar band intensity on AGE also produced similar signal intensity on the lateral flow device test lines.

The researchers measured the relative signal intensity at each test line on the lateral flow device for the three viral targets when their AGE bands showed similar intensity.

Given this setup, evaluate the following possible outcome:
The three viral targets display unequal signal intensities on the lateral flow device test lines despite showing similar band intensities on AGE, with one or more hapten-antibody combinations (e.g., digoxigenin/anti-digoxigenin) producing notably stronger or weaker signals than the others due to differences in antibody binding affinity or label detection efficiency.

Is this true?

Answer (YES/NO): YES